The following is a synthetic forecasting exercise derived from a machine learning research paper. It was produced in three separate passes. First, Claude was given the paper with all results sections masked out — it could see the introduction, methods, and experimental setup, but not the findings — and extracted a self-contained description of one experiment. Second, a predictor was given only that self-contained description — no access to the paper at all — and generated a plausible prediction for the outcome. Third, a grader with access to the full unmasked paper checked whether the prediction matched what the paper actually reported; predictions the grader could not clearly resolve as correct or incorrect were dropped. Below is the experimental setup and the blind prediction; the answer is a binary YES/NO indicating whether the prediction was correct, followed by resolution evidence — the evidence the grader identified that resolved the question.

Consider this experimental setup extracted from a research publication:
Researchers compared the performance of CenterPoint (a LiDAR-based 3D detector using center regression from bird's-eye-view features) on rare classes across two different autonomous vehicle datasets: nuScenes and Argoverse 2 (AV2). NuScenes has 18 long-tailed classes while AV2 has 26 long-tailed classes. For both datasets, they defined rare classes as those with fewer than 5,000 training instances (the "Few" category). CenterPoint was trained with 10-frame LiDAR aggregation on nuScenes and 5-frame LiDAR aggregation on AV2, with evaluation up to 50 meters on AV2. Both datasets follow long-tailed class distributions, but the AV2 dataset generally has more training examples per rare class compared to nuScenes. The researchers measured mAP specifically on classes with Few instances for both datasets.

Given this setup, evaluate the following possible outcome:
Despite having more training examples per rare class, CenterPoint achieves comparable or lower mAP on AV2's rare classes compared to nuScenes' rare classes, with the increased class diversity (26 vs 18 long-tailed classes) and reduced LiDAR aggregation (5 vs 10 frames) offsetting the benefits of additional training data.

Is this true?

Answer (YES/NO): NO